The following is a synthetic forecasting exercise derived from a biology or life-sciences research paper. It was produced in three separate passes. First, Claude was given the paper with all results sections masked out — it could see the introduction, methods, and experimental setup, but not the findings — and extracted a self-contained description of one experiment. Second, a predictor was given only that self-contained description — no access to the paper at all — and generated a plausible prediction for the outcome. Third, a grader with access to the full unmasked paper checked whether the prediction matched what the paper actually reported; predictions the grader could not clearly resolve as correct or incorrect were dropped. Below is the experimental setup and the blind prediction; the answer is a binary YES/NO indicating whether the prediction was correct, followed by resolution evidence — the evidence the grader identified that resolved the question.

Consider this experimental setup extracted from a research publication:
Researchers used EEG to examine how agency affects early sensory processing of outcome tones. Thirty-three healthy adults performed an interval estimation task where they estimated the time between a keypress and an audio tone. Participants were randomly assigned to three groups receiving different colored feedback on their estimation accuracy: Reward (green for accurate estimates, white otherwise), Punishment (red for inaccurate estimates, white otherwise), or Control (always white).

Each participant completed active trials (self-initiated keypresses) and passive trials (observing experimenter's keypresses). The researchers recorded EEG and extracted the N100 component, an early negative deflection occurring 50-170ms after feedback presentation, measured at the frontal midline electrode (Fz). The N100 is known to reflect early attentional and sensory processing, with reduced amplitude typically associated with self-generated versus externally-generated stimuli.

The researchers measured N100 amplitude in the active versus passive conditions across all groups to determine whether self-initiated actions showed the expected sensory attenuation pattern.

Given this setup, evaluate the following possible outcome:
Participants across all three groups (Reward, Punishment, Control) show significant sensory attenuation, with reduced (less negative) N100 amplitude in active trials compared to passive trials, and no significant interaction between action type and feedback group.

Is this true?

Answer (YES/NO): YES